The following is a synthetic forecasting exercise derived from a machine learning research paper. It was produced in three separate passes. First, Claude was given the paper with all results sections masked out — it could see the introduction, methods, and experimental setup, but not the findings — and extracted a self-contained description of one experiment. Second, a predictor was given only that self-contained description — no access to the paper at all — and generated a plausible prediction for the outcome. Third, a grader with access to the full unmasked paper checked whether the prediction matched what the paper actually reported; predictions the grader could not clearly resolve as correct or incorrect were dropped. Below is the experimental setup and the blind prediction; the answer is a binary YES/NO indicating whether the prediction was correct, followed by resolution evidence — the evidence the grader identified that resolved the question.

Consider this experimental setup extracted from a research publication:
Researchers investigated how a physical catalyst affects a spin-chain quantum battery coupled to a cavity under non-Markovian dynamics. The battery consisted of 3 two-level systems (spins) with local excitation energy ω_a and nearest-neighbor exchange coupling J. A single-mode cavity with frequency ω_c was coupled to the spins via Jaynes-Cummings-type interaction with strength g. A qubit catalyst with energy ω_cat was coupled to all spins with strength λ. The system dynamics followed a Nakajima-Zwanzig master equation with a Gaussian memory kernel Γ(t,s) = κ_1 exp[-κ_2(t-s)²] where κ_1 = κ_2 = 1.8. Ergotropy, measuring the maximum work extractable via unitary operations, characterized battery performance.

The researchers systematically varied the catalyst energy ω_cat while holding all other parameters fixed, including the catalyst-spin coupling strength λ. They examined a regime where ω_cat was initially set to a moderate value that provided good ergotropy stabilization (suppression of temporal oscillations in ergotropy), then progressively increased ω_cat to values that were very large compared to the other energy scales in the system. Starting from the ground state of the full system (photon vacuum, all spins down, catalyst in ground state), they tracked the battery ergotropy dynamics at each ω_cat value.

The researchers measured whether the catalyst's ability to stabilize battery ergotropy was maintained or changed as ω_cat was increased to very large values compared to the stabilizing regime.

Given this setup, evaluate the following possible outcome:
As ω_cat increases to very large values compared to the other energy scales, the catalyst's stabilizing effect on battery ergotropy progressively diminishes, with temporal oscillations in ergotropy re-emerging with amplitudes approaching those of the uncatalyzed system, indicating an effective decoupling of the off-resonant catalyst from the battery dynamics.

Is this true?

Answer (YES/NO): NO